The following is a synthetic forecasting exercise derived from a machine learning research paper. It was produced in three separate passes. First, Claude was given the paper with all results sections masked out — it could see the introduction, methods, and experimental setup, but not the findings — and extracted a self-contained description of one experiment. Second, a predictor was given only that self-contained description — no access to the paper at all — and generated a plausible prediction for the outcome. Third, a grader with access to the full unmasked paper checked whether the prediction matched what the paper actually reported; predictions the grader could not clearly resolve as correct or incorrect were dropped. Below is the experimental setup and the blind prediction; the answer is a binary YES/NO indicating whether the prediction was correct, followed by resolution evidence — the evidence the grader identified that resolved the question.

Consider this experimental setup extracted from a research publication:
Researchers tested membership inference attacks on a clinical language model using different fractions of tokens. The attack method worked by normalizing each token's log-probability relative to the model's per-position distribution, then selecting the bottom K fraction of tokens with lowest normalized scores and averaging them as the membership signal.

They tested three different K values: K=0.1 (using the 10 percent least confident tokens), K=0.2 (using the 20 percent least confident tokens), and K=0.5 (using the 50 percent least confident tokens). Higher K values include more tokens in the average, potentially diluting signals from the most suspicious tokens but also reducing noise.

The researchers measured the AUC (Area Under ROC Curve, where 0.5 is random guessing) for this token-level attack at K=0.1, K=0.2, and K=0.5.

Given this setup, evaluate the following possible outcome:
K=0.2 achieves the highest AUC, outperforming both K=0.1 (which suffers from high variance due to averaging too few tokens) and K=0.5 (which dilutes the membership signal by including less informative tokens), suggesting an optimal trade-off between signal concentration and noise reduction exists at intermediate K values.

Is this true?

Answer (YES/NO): NO